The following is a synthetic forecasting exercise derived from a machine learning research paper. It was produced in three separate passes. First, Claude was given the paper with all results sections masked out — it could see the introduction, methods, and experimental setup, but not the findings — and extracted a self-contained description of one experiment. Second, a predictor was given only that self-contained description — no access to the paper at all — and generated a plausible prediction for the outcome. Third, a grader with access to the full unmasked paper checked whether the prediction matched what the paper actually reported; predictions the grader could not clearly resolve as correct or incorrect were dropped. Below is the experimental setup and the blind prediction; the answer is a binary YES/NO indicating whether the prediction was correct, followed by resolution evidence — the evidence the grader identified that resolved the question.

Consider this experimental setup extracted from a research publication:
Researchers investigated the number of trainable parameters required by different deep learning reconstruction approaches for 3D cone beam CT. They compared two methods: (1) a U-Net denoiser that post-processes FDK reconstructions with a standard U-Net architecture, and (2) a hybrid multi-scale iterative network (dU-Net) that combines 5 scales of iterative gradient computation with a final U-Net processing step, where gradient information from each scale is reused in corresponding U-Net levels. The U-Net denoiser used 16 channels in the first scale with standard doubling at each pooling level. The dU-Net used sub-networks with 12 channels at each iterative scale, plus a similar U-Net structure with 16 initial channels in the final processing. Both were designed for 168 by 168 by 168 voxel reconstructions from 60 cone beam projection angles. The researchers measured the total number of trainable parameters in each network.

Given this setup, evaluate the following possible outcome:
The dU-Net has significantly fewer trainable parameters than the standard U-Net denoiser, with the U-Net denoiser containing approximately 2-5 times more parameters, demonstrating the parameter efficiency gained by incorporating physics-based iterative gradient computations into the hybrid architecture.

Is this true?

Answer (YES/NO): NO